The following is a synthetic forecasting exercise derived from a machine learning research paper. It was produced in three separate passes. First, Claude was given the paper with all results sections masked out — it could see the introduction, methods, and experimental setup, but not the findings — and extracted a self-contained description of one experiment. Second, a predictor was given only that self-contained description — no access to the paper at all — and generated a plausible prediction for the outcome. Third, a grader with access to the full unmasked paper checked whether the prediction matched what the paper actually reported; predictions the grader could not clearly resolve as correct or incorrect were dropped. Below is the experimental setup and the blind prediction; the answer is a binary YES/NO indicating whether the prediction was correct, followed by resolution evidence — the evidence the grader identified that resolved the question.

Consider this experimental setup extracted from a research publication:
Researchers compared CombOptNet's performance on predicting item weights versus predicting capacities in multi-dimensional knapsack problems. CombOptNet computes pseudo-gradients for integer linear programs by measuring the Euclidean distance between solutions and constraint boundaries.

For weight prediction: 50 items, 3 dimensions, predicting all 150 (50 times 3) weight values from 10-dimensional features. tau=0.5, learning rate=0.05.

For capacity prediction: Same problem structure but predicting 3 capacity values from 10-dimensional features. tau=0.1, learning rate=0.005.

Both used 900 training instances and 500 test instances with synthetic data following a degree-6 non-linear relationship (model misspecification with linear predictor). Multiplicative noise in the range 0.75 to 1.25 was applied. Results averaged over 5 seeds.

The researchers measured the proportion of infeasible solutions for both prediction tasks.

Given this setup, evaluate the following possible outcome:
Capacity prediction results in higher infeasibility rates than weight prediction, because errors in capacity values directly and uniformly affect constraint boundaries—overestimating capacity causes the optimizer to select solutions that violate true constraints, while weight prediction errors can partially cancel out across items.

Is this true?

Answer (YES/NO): NO